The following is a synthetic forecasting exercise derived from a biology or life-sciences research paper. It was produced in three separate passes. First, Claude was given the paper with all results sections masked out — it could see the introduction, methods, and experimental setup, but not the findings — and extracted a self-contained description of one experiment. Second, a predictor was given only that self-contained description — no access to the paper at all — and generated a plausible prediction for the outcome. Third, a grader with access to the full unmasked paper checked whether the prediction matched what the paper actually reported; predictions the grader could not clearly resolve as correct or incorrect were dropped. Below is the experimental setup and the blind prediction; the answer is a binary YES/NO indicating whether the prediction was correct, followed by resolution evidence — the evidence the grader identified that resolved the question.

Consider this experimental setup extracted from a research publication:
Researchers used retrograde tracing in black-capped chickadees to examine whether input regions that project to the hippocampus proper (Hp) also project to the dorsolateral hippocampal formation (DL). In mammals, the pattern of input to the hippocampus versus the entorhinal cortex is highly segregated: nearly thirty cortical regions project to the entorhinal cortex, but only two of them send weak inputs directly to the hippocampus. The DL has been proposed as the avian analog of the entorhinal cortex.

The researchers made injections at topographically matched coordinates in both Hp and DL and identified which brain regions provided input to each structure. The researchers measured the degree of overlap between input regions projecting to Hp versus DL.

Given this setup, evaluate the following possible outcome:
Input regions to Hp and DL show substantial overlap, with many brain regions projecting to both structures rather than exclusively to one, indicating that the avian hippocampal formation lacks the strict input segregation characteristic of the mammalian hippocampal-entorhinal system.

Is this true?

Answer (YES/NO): YES